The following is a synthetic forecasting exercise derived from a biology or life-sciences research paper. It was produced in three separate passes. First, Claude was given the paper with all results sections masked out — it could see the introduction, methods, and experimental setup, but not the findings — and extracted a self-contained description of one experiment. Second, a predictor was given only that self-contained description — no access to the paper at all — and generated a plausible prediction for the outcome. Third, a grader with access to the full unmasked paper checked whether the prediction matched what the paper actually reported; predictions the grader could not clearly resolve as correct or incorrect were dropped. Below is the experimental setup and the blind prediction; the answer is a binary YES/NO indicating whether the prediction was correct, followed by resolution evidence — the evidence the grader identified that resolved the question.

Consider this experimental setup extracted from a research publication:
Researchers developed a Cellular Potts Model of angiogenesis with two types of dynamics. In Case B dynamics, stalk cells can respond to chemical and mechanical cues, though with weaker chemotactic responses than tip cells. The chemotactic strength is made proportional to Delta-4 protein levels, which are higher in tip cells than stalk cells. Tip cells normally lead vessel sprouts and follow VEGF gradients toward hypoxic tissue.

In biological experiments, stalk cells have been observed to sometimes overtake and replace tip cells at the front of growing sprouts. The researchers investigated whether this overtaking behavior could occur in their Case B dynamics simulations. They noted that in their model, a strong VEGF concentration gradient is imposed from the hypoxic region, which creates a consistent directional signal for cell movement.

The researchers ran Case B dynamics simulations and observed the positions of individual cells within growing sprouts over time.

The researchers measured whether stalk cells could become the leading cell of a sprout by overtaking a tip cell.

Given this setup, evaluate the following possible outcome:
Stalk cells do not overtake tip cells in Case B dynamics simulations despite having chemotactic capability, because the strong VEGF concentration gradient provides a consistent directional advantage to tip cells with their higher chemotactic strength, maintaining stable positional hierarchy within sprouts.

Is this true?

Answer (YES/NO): NO